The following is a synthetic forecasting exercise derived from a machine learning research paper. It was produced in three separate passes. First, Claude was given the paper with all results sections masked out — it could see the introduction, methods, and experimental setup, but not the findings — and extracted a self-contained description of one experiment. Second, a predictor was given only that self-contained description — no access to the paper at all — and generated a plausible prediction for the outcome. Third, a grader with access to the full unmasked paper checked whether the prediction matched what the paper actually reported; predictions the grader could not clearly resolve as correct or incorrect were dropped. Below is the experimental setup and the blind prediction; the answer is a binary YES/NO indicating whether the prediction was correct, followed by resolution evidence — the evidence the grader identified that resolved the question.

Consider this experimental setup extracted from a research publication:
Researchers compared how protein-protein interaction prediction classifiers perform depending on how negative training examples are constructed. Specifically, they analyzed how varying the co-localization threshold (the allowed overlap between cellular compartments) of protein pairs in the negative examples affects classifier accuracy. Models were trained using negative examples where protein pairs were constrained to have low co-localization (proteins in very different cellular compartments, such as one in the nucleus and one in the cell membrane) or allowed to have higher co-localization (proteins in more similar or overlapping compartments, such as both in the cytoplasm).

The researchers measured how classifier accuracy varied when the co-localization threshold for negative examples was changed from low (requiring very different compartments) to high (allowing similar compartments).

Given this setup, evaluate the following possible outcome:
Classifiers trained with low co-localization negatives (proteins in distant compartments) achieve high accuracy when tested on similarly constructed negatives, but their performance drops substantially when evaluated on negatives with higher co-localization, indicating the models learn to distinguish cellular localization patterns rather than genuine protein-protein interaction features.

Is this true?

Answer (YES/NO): NO